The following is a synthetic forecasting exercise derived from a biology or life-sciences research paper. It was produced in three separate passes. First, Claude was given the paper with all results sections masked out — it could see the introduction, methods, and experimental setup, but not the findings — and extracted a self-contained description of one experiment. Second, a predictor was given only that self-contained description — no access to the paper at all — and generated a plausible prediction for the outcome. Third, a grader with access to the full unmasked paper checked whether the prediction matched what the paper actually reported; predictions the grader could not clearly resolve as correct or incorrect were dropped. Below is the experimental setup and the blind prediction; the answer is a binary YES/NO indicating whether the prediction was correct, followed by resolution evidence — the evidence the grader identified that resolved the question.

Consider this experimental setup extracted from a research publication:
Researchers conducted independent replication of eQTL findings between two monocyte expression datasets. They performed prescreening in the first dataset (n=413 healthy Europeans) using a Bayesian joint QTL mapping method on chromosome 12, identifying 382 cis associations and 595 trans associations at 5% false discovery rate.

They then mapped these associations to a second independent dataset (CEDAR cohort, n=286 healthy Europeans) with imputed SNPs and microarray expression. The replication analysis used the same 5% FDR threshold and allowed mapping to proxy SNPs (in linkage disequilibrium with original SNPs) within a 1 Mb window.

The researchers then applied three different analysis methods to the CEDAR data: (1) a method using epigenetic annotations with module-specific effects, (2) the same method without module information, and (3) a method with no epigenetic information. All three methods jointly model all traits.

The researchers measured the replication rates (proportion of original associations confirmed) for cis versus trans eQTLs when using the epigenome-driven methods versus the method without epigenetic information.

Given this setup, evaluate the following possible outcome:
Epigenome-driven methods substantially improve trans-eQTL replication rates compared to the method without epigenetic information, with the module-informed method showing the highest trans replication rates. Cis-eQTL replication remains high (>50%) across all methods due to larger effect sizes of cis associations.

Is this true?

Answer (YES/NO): NO